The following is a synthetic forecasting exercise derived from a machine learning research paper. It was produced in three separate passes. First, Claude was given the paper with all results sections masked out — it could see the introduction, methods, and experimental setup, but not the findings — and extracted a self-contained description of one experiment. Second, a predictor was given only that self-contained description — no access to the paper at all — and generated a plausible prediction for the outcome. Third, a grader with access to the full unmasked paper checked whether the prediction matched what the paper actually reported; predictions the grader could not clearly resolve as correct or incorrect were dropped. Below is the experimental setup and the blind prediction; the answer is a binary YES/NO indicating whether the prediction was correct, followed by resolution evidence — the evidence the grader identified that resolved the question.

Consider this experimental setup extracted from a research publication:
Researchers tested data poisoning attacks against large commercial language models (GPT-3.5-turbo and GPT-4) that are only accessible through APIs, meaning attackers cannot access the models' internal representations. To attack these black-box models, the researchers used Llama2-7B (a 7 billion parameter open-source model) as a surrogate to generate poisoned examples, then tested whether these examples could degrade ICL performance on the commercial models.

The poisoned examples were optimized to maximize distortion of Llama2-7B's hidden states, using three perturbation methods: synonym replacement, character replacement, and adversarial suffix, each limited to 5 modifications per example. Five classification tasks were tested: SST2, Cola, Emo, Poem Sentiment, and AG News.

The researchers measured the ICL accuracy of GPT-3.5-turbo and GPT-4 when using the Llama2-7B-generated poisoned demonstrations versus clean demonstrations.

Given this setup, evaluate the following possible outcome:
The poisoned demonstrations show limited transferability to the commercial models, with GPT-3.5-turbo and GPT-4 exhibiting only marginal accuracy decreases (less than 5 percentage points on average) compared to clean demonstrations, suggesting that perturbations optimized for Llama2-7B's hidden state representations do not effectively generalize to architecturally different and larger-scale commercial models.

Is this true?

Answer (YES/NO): NO